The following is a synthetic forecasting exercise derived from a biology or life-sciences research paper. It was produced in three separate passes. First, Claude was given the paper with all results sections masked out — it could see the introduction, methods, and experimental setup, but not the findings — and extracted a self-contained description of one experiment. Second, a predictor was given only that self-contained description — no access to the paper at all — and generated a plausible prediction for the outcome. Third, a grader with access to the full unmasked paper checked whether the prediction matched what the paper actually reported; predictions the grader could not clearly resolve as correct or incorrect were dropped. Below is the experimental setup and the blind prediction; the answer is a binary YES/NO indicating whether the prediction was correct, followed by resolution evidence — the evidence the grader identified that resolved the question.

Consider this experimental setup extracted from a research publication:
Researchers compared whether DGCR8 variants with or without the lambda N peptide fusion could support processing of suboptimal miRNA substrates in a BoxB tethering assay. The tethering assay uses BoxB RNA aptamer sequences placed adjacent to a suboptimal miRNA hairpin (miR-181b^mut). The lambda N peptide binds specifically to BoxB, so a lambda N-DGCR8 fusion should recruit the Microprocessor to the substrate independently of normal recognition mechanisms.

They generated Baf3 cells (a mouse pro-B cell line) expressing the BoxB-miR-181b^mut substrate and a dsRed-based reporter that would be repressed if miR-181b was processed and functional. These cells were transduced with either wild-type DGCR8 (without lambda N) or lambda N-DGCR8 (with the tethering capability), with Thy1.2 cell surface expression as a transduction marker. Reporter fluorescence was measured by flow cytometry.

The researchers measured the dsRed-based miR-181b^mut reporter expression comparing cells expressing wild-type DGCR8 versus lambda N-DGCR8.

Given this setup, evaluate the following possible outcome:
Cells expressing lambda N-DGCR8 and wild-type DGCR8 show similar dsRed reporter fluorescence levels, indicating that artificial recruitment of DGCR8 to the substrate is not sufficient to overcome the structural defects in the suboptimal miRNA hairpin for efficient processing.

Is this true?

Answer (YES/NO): NO